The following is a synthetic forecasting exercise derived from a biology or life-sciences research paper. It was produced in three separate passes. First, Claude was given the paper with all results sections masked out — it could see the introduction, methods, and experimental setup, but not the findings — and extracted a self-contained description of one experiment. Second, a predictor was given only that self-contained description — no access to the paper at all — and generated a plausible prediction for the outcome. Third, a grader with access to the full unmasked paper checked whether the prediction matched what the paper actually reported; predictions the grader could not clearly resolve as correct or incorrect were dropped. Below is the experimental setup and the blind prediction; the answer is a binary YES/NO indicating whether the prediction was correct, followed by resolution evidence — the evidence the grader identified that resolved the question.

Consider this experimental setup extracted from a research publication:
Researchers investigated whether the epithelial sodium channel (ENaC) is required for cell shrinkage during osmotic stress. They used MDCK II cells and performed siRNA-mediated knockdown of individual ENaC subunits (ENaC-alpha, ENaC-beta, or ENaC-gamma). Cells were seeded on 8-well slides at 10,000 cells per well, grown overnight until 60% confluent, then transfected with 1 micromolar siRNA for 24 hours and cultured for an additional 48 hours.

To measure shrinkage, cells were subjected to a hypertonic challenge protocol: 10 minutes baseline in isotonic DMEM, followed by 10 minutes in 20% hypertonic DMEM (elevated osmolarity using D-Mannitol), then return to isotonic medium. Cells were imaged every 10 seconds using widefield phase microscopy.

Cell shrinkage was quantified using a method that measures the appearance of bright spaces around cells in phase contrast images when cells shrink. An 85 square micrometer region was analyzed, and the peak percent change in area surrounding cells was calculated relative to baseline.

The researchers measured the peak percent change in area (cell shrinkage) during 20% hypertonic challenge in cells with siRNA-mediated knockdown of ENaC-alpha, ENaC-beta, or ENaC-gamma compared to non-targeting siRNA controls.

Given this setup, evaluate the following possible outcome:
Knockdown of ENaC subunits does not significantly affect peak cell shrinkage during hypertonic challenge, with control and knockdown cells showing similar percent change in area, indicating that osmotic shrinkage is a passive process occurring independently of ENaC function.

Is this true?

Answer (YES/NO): NO